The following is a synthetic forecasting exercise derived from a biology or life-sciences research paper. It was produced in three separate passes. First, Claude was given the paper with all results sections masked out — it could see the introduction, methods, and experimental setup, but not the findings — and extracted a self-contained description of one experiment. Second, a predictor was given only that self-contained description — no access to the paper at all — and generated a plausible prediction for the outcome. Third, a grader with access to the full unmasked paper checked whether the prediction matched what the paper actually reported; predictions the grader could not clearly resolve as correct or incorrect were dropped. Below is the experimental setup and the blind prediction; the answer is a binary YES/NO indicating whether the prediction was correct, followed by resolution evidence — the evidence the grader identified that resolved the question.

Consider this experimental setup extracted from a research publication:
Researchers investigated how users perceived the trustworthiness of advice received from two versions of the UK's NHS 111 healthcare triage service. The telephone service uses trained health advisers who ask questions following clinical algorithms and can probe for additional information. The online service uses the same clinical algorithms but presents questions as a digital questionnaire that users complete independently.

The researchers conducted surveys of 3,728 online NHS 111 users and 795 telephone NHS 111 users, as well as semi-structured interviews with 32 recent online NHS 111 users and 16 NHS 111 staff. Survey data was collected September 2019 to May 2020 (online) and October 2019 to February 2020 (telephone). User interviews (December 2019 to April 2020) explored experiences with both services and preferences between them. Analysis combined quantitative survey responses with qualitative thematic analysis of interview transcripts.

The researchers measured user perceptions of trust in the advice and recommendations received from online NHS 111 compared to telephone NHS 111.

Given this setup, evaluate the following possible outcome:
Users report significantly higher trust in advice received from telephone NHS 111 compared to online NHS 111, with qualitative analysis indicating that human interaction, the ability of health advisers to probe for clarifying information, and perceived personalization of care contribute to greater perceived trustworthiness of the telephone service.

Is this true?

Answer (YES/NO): YES